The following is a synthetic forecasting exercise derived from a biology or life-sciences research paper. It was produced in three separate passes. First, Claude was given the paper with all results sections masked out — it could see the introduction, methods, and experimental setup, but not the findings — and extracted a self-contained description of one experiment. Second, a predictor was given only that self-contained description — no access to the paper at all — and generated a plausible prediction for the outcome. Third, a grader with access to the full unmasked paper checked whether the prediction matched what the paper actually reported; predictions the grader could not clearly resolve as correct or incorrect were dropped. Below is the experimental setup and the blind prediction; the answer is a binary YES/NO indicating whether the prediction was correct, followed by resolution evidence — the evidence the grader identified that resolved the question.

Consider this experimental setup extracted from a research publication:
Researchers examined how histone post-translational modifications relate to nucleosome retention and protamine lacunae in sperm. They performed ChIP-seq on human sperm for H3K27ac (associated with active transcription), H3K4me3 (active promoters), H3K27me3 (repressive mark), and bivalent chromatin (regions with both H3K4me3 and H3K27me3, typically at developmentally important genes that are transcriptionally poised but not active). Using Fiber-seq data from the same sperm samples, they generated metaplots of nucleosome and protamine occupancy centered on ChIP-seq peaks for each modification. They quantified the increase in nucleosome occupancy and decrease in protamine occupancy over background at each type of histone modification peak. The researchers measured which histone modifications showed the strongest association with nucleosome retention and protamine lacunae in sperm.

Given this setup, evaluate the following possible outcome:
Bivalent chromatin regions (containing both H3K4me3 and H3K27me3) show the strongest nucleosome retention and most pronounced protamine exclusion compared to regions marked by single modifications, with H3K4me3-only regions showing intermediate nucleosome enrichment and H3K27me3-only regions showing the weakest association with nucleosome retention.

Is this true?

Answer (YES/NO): NO